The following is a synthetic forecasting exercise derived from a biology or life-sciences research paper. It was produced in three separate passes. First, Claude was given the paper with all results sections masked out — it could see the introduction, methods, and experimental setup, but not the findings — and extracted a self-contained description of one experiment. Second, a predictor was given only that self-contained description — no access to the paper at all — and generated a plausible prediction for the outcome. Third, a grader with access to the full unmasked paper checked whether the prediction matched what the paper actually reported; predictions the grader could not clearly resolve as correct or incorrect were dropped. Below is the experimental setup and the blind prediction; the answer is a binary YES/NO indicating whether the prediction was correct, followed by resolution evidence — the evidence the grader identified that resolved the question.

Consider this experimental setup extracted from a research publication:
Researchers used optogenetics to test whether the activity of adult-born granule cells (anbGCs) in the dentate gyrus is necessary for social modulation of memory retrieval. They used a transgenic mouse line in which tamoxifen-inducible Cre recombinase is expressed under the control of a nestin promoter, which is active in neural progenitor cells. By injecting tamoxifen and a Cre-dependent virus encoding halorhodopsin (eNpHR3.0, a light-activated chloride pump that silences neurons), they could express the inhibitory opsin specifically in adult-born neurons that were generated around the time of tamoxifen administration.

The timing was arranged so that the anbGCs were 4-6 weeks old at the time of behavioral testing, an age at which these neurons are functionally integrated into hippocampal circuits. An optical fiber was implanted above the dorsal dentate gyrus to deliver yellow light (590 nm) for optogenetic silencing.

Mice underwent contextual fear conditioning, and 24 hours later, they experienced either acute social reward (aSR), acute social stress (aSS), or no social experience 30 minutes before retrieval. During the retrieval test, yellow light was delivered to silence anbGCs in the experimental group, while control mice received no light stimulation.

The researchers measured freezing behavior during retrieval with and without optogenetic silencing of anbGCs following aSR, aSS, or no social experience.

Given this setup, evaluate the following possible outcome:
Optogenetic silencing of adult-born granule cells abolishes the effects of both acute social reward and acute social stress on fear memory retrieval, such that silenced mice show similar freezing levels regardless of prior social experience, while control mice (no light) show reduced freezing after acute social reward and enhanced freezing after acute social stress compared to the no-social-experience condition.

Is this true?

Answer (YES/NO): NO